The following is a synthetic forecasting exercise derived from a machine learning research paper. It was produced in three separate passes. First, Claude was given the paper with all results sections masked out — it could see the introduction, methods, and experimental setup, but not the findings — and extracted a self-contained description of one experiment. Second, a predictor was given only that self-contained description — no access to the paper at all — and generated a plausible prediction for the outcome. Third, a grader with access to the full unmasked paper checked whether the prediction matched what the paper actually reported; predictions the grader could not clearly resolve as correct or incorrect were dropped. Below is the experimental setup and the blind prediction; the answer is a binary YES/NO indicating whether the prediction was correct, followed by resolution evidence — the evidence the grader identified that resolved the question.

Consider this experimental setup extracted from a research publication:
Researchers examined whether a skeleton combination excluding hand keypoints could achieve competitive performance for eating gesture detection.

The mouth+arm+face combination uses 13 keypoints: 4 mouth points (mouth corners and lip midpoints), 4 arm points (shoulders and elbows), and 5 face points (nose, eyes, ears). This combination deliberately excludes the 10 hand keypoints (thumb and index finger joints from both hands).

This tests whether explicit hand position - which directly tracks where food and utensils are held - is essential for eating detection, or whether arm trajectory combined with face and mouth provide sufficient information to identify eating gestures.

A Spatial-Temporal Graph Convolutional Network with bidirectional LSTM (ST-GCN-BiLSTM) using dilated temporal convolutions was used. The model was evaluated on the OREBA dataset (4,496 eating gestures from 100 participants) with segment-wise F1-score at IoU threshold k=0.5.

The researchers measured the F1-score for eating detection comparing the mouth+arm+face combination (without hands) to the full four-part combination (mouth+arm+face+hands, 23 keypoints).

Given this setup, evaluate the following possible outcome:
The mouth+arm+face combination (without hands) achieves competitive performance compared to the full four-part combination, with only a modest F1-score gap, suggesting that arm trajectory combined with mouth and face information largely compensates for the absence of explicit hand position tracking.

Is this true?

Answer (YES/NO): YES